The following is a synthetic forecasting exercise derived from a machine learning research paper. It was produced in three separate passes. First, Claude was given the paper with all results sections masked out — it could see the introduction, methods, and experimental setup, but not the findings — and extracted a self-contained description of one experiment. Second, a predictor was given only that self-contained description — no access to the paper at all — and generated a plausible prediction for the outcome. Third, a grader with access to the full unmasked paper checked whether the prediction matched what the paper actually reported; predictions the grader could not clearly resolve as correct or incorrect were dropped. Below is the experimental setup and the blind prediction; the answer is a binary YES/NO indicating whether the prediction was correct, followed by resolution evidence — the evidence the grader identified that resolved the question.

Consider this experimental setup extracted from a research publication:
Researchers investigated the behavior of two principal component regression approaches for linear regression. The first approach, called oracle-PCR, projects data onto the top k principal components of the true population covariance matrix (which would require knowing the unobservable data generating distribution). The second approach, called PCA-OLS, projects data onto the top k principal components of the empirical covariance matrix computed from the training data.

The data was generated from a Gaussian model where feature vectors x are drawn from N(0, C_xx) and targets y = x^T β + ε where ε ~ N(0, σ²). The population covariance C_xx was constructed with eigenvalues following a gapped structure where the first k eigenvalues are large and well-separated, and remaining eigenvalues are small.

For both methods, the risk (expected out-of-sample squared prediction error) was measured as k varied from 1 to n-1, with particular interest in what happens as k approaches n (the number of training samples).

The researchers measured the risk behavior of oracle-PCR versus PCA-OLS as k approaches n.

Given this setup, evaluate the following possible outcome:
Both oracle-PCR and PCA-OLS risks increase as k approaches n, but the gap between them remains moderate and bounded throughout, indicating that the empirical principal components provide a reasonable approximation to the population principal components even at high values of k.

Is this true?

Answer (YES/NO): NO